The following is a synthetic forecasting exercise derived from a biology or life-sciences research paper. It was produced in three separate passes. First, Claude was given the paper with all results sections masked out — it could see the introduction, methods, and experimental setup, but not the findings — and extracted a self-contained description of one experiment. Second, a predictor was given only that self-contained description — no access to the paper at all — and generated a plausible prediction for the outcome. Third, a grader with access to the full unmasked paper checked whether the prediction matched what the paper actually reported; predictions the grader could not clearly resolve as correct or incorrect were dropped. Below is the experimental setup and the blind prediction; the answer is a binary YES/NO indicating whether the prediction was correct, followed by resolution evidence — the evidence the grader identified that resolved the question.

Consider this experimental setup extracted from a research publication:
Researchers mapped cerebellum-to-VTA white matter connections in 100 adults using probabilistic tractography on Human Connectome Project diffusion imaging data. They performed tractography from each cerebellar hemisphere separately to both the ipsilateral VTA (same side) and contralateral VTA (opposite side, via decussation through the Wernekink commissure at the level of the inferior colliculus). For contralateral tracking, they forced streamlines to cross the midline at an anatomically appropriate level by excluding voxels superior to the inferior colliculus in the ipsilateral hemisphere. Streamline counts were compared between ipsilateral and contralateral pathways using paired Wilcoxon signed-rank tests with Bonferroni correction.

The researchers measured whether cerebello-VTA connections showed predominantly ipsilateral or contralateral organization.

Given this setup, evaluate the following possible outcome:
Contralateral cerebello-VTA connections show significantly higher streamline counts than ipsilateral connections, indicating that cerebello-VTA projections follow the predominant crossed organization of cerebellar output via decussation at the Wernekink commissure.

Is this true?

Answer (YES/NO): NO